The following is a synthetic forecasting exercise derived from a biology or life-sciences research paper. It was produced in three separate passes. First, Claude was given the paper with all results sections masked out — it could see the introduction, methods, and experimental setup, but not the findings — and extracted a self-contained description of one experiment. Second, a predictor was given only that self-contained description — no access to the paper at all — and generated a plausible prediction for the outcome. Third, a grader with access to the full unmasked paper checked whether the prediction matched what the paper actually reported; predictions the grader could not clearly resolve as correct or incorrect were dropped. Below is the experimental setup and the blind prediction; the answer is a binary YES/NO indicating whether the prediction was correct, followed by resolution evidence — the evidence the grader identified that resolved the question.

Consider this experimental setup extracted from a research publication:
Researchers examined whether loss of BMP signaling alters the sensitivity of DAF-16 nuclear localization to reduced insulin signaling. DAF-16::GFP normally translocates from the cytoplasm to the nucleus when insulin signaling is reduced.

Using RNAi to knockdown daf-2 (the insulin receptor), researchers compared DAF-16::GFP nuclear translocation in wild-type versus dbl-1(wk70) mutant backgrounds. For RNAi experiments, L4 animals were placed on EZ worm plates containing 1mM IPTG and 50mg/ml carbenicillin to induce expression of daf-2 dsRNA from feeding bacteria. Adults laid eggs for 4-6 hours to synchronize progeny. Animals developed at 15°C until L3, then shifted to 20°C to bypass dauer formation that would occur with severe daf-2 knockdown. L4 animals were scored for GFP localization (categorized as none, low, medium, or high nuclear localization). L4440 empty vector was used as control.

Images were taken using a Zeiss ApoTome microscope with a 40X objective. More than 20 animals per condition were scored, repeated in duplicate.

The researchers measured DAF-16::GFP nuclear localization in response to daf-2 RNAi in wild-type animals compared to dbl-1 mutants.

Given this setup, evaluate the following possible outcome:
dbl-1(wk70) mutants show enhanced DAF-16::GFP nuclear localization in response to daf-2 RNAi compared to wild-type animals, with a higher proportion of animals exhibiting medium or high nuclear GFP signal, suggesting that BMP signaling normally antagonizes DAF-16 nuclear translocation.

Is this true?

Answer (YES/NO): YES